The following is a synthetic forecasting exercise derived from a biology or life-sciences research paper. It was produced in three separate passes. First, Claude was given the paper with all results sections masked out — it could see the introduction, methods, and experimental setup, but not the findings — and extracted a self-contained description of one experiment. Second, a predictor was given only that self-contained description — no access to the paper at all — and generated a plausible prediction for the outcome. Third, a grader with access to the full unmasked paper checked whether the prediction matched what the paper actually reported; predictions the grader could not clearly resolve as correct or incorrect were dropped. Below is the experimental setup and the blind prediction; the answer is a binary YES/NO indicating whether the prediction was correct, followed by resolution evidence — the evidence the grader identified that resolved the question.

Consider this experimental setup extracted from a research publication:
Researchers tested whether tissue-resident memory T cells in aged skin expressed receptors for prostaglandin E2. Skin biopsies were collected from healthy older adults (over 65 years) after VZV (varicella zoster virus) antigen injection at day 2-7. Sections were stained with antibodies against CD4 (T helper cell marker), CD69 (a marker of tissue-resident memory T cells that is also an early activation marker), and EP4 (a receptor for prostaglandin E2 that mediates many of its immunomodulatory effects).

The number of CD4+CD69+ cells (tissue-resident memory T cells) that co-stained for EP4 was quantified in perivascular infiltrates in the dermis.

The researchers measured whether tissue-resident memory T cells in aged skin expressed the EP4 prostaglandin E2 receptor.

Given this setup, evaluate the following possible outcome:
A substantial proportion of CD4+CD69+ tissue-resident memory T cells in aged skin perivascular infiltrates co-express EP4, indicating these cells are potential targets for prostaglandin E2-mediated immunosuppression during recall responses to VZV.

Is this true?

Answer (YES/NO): YES